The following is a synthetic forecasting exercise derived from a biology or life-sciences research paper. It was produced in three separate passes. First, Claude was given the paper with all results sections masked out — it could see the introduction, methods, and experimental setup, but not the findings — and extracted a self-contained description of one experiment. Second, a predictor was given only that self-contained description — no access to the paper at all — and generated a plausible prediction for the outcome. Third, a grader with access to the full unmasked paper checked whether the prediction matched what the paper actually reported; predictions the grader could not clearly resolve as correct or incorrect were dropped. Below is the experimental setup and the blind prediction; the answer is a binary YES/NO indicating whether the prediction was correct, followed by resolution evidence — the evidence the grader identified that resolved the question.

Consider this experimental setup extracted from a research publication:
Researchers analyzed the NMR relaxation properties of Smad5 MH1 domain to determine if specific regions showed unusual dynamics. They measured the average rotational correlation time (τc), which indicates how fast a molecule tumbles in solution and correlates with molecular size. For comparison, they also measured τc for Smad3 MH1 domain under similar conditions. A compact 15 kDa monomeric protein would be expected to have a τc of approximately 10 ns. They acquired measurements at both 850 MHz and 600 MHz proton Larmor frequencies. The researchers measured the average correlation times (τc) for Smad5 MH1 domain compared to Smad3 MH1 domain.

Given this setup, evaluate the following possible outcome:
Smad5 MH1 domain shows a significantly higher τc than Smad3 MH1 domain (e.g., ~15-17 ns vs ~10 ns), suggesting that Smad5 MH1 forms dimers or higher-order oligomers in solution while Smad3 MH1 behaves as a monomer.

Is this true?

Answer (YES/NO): NO